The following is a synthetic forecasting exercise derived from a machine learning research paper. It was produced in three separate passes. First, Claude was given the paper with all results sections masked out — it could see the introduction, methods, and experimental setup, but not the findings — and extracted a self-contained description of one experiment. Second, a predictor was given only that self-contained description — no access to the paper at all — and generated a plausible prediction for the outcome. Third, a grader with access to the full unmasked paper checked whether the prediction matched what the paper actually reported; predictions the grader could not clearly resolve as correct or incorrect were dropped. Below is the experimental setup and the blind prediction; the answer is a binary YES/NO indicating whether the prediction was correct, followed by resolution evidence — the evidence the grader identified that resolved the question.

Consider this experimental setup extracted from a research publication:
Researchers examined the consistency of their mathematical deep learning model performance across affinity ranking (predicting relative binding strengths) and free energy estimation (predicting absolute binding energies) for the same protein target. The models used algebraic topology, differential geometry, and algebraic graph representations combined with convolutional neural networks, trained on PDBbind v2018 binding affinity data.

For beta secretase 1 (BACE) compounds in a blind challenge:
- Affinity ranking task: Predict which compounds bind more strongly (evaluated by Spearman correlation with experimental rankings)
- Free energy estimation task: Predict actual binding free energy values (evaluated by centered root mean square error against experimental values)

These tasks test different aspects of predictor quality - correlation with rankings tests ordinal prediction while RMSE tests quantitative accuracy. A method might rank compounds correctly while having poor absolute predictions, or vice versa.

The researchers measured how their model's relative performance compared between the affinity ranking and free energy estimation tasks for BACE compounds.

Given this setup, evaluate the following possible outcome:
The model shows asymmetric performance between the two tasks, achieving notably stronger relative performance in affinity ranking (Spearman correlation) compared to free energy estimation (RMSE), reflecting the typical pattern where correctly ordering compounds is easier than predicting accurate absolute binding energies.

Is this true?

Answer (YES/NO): NO